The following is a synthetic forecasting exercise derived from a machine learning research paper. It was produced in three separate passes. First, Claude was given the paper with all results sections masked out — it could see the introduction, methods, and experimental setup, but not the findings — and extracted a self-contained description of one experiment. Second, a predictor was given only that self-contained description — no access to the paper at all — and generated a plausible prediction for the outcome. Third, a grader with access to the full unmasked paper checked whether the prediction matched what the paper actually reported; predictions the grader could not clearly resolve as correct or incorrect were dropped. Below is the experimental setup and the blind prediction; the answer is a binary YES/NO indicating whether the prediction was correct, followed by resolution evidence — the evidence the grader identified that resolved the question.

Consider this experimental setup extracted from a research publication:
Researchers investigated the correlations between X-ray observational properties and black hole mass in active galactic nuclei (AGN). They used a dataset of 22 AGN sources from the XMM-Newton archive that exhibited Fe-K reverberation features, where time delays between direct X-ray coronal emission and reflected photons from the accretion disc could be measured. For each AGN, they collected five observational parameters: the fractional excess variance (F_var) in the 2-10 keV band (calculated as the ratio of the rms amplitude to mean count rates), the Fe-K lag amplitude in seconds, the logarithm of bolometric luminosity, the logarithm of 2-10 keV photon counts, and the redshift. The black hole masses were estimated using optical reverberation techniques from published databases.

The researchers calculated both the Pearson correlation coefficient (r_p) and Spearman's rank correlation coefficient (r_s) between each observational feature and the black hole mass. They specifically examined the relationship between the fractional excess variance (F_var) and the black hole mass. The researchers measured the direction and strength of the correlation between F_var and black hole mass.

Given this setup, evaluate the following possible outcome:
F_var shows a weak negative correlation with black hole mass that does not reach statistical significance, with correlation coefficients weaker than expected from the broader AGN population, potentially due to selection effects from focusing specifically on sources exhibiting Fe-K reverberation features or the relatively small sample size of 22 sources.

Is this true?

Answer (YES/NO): NO